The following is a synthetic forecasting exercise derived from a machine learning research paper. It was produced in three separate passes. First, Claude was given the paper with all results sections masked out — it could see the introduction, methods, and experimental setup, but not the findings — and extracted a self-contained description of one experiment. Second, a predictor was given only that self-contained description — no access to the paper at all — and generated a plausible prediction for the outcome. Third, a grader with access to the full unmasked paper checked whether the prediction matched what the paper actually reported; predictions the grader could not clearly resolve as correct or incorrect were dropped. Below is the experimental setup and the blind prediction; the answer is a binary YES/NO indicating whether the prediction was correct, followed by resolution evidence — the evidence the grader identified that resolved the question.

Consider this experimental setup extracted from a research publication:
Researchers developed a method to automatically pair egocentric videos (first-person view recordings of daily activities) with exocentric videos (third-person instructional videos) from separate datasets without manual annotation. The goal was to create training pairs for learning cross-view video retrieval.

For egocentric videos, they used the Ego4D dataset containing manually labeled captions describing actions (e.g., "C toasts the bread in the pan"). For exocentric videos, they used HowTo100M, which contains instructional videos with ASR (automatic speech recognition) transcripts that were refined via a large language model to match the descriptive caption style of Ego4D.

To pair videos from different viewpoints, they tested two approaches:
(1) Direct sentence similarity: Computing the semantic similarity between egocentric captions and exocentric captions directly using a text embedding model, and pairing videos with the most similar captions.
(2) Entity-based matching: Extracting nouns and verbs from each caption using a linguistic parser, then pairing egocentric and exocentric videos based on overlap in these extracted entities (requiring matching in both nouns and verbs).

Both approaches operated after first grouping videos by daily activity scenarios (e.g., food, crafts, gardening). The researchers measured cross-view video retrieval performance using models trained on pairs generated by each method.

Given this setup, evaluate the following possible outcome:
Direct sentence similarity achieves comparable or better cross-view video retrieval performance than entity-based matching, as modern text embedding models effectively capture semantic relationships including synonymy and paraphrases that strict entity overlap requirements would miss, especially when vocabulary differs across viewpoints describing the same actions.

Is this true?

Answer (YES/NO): NO